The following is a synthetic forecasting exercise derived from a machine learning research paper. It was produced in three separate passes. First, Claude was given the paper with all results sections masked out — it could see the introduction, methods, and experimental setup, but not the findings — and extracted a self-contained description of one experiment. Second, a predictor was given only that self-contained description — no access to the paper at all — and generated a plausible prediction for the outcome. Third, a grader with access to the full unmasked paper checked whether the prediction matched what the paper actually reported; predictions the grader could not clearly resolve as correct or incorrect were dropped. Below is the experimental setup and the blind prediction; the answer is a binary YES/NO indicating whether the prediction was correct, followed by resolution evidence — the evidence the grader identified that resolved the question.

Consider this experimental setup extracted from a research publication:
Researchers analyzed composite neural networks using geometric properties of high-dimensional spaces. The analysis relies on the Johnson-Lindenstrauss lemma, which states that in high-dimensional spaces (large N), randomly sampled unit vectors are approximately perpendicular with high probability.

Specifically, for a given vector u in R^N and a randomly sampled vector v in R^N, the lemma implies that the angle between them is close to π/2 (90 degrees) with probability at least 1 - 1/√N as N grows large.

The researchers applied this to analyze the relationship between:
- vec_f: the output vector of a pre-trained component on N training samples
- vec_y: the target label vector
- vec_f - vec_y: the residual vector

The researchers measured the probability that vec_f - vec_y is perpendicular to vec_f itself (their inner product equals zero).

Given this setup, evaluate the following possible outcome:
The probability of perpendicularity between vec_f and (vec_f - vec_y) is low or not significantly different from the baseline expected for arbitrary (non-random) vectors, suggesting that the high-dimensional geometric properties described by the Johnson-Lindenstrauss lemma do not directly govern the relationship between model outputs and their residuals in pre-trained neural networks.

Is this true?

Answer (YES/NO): NO